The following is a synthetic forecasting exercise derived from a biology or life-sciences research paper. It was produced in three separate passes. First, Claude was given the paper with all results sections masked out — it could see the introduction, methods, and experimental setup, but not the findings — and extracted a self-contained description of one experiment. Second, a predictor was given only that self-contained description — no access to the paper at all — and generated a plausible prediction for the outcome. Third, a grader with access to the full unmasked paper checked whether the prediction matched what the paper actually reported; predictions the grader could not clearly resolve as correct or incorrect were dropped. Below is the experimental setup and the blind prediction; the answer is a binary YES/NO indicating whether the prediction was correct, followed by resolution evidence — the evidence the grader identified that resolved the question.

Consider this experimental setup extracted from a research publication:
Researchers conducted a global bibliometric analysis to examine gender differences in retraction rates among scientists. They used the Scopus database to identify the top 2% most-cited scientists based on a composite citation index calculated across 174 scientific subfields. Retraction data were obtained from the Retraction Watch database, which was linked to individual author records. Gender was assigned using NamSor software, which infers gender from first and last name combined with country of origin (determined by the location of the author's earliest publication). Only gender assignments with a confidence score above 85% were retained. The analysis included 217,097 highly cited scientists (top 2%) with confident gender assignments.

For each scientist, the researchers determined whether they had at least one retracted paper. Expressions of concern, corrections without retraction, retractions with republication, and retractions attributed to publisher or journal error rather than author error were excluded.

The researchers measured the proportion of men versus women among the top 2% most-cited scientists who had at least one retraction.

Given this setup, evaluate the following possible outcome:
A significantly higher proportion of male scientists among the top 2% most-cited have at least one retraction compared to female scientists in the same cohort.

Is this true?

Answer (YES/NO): NO